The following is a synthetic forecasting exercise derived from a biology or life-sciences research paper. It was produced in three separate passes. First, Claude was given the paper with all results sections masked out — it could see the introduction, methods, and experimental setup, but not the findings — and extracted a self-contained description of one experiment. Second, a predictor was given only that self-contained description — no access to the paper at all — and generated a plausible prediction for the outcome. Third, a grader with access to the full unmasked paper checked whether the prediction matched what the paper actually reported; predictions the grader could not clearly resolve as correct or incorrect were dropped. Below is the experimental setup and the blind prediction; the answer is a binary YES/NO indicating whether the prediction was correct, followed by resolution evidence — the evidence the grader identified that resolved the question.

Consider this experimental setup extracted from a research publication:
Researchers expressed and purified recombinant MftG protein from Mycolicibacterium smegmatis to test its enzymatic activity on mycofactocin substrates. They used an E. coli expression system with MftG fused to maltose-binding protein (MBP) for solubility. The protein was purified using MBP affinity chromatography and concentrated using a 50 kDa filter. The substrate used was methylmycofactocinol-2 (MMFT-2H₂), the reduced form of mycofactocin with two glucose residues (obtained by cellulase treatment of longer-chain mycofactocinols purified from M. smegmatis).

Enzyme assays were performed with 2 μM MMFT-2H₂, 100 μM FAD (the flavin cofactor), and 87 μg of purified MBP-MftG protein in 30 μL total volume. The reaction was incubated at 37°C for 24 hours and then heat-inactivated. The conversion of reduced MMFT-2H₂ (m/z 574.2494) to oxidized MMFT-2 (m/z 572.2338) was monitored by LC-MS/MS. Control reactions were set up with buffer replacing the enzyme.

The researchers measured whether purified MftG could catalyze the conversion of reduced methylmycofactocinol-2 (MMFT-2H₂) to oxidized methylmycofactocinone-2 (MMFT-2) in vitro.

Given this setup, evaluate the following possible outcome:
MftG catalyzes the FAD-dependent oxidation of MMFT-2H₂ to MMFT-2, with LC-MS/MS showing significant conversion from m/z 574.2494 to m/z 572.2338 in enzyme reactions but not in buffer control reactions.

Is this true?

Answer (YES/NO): NO